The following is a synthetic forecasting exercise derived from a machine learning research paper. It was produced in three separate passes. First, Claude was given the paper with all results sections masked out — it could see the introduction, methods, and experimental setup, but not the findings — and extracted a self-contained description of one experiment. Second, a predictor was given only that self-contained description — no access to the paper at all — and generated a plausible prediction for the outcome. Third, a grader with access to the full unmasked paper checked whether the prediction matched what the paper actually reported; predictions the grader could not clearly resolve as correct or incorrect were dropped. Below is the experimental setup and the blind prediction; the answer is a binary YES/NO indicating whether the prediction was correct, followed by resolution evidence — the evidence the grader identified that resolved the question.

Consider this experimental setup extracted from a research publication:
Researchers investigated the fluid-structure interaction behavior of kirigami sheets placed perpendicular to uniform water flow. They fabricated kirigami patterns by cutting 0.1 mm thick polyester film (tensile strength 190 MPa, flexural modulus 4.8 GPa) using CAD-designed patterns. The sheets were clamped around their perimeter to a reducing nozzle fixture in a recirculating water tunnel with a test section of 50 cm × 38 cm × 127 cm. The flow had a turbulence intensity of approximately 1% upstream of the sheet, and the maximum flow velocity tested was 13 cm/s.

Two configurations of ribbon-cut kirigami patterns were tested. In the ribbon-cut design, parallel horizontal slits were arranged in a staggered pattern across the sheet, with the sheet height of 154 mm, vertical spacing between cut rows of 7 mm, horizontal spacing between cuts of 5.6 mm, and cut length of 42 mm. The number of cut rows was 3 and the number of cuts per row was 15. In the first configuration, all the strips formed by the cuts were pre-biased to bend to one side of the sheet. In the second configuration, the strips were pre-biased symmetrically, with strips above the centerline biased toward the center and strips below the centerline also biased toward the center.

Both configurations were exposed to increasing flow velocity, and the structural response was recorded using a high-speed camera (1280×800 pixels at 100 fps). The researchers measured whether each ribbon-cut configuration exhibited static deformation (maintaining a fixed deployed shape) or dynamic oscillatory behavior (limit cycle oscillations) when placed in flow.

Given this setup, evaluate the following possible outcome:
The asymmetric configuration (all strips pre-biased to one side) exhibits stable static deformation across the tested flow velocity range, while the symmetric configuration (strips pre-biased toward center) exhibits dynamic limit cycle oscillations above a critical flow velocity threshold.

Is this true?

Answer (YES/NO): YES